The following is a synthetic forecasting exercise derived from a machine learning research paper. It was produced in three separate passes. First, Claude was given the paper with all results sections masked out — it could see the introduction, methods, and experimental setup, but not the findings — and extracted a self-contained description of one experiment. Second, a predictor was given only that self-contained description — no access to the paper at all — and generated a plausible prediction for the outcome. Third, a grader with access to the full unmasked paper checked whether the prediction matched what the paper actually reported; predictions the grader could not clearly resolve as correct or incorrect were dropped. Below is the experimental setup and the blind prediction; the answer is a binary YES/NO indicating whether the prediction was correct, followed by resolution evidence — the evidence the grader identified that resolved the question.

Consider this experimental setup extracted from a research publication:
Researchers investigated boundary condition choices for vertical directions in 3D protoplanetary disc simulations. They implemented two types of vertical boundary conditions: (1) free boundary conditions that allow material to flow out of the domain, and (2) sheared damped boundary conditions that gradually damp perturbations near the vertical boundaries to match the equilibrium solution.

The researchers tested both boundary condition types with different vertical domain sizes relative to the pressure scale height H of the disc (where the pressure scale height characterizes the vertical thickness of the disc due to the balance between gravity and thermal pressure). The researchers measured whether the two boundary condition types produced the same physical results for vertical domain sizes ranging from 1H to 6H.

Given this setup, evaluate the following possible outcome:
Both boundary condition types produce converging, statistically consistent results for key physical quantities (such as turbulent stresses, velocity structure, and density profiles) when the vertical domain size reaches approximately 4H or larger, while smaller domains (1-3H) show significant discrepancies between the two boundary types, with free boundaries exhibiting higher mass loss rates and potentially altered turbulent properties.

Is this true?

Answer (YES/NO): NO